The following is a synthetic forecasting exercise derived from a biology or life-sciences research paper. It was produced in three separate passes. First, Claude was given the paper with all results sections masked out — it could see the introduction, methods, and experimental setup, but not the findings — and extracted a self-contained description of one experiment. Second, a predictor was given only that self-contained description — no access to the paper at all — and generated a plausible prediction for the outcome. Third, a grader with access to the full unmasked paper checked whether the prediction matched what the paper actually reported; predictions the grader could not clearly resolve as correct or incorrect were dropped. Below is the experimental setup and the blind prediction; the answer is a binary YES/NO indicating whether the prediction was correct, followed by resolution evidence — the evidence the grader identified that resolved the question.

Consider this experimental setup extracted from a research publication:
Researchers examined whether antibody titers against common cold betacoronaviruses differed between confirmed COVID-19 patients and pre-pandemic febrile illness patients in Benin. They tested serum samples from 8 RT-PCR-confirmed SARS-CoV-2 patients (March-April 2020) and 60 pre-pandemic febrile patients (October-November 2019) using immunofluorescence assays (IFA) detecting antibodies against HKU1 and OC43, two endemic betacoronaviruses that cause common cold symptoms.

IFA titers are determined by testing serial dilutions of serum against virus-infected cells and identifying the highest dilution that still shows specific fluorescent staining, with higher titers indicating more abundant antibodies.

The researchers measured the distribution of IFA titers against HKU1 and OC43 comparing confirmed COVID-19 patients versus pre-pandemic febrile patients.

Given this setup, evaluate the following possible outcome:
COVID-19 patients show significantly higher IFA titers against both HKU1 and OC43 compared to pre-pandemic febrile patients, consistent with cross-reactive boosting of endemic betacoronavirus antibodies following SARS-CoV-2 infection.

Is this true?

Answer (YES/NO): NO